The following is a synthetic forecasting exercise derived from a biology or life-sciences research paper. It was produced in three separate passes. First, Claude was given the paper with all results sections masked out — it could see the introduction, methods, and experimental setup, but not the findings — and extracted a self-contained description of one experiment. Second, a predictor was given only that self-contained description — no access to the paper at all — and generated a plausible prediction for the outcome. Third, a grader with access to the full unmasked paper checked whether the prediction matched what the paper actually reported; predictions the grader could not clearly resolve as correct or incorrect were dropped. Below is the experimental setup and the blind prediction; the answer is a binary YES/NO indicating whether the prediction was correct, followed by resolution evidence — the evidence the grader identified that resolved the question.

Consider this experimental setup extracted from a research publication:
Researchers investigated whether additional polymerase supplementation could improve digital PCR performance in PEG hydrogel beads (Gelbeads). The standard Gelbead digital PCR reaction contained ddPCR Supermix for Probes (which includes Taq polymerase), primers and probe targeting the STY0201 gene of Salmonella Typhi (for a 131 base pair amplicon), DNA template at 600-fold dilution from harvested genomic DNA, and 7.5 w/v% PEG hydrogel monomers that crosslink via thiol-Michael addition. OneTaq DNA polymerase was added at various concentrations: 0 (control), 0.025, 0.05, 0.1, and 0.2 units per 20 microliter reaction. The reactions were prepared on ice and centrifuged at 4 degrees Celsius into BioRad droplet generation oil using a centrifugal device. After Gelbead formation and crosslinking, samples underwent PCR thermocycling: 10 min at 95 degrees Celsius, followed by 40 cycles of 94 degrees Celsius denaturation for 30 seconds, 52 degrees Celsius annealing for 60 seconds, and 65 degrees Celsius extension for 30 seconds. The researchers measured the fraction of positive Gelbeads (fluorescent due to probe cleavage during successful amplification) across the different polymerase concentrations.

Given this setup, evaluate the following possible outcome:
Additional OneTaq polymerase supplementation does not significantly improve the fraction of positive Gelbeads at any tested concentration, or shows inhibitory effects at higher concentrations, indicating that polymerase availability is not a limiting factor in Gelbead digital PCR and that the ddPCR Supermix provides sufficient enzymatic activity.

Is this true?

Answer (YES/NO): NO